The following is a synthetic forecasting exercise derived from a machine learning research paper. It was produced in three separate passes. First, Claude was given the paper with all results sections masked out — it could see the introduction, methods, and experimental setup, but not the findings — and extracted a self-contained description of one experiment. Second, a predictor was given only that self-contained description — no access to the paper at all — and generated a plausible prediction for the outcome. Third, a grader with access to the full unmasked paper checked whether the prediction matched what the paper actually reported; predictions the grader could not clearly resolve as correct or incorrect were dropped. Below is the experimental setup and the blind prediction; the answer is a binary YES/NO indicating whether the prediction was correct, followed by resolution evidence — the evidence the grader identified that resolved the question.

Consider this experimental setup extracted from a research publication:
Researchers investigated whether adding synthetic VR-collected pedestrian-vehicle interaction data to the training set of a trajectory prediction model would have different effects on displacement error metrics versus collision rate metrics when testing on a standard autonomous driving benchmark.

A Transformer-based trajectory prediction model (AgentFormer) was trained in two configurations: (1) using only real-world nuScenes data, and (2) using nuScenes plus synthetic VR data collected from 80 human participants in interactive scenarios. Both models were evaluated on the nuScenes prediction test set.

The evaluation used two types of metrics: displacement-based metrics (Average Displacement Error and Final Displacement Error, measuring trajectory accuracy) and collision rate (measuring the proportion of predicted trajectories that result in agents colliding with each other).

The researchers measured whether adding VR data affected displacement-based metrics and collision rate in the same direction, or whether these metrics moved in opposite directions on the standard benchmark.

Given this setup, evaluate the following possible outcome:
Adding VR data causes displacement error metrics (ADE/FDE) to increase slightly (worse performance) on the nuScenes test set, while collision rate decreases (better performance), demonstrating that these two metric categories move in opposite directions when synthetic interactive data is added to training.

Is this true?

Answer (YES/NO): YES